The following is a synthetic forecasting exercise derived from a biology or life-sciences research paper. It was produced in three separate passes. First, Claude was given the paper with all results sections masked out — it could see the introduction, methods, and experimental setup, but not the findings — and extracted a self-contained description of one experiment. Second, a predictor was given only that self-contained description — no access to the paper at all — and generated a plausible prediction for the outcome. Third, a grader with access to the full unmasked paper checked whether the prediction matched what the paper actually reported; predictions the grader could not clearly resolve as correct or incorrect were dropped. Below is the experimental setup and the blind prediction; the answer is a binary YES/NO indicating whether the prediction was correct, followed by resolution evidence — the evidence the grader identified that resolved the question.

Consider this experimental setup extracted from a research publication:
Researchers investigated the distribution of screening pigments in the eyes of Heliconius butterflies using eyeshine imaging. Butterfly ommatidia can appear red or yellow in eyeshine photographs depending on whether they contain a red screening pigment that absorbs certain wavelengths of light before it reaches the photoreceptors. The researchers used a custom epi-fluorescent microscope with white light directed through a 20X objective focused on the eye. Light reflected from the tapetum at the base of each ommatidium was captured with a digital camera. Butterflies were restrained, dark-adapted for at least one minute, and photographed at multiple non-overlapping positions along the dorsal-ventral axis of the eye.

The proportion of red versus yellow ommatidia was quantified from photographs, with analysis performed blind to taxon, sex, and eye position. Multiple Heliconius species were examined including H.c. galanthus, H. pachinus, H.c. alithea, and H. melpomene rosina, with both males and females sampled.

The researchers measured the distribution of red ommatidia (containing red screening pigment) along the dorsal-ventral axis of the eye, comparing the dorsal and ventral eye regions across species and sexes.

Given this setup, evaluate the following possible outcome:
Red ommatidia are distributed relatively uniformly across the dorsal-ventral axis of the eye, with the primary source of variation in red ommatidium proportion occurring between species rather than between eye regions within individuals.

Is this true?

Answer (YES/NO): NO